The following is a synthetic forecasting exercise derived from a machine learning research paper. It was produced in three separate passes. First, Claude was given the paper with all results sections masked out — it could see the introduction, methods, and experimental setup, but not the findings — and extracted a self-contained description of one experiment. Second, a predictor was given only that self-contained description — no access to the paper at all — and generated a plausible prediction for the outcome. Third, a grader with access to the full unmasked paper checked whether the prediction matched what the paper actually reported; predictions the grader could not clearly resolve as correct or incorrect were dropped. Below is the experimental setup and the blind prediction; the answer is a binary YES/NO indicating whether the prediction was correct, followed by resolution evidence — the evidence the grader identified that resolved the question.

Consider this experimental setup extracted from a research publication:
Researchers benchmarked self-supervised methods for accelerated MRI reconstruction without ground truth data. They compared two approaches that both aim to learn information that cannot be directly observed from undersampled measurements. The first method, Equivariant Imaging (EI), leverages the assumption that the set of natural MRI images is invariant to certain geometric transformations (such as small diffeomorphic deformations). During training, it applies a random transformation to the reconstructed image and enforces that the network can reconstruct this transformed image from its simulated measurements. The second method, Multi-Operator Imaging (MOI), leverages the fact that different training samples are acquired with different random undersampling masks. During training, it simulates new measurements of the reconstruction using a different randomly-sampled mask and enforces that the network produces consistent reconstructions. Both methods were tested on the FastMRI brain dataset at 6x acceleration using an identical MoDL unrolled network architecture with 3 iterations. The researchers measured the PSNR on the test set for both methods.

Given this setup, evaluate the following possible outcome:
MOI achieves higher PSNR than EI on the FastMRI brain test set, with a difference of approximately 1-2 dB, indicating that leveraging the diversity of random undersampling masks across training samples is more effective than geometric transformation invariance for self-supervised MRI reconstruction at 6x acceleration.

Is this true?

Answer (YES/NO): NO